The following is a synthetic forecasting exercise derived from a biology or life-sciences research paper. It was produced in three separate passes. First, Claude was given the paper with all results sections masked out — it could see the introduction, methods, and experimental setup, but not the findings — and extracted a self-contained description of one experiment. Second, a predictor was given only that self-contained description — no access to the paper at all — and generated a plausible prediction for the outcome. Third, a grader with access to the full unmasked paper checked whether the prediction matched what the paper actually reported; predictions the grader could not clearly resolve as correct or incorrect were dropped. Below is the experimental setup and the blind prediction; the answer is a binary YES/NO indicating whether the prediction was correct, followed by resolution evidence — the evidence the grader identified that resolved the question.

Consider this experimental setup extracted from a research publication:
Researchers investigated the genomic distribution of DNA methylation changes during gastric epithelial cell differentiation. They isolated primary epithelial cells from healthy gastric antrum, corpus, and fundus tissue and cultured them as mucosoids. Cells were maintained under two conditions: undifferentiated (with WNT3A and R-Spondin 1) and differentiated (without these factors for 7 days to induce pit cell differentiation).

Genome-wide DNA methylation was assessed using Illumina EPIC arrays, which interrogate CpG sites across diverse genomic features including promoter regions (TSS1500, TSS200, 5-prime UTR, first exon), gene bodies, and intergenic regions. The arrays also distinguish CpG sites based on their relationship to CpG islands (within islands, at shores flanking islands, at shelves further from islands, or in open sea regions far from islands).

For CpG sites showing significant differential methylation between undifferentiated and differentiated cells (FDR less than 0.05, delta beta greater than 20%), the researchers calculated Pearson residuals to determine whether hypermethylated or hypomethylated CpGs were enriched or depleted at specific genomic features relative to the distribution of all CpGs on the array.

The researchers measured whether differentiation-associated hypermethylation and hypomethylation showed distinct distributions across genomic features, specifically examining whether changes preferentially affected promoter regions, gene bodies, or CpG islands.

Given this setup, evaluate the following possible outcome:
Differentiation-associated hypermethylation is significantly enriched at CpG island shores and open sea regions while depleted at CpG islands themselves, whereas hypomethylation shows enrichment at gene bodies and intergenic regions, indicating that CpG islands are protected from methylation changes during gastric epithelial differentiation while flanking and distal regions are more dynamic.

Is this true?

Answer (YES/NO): NO